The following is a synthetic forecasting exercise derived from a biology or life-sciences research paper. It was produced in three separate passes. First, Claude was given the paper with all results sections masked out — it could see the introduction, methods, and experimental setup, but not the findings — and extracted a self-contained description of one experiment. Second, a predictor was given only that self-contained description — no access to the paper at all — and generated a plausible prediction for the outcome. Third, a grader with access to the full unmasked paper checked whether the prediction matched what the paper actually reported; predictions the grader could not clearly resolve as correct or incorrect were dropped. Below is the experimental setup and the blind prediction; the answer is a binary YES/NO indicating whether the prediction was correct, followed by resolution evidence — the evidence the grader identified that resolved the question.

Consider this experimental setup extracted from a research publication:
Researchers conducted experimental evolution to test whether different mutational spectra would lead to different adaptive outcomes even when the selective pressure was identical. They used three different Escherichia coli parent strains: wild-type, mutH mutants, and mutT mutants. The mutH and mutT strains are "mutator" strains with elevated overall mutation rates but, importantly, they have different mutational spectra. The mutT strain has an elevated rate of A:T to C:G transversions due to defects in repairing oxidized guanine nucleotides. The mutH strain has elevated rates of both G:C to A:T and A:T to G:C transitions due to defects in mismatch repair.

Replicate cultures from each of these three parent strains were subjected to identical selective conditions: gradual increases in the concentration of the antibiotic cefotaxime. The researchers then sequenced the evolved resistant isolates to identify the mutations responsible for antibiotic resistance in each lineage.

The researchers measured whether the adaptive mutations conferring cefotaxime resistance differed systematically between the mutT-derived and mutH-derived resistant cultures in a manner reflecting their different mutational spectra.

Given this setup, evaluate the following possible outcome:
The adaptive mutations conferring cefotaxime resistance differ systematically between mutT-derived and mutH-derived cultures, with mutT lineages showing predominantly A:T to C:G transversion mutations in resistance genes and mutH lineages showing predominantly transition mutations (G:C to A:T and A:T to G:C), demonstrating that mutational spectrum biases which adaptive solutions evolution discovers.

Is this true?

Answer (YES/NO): YES